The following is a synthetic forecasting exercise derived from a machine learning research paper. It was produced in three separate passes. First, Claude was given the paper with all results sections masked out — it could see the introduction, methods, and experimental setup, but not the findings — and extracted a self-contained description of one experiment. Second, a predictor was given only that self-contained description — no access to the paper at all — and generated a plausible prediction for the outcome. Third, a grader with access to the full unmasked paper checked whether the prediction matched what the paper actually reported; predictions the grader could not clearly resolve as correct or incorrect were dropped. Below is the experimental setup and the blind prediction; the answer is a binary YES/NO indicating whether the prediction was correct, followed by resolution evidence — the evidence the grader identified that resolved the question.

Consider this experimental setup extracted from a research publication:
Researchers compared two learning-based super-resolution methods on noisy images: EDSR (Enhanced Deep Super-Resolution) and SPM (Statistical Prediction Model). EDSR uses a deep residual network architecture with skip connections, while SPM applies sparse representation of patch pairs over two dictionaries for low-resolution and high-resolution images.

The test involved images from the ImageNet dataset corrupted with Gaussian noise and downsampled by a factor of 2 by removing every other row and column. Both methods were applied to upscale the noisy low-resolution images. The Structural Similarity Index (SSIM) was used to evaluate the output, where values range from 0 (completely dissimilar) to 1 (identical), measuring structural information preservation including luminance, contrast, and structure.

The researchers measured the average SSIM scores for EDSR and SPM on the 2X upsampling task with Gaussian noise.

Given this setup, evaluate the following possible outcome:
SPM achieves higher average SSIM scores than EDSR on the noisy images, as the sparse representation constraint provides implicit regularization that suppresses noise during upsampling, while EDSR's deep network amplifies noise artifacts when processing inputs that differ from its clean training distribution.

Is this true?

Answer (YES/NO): YES